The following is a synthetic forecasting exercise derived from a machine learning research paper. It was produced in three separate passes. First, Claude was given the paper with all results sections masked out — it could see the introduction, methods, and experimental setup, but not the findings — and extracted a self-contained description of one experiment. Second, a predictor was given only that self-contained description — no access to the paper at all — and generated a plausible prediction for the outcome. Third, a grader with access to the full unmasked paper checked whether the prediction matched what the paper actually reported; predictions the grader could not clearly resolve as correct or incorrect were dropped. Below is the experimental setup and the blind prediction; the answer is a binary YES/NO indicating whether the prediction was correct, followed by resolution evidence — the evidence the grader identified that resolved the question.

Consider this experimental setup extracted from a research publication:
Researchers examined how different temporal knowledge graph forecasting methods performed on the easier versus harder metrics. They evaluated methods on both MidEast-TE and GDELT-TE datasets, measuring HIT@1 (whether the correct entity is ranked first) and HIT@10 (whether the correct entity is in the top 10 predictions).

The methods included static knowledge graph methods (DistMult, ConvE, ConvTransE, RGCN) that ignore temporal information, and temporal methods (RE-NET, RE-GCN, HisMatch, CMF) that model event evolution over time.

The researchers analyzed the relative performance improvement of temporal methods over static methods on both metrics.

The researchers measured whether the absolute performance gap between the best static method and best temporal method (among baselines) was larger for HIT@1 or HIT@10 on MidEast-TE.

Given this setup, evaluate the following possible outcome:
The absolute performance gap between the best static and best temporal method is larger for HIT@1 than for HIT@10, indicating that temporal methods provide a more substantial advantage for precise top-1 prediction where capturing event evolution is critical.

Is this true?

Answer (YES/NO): NO